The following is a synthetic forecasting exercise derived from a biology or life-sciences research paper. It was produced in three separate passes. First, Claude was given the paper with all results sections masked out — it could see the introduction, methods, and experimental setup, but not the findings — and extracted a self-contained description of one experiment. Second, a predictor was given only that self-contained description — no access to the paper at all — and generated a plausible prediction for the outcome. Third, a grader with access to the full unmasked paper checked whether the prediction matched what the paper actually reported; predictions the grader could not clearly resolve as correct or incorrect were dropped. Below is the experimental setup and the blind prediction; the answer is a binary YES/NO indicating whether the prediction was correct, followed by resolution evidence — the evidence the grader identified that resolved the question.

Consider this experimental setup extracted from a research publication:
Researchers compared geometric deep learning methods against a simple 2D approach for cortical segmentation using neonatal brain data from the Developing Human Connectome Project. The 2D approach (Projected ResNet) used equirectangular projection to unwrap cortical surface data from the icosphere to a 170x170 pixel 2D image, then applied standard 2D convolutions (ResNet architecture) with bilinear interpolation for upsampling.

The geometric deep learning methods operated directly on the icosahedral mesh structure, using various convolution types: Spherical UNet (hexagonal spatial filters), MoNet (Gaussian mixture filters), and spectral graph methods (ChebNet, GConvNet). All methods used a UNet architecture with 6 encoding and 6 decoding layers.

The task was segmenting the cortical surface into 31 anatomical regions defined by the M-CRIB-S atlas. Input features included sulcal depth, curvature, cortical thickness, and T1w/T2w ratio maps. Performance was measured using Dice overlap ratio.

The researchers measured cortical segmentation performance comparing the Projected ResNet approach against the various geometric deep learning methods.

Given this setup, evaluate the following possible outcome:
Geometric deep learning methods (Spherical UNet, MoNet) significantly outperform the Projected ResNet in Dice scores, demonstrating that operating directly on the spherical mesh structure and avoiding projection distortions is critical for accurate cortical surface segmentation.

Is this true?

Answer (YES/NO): NO